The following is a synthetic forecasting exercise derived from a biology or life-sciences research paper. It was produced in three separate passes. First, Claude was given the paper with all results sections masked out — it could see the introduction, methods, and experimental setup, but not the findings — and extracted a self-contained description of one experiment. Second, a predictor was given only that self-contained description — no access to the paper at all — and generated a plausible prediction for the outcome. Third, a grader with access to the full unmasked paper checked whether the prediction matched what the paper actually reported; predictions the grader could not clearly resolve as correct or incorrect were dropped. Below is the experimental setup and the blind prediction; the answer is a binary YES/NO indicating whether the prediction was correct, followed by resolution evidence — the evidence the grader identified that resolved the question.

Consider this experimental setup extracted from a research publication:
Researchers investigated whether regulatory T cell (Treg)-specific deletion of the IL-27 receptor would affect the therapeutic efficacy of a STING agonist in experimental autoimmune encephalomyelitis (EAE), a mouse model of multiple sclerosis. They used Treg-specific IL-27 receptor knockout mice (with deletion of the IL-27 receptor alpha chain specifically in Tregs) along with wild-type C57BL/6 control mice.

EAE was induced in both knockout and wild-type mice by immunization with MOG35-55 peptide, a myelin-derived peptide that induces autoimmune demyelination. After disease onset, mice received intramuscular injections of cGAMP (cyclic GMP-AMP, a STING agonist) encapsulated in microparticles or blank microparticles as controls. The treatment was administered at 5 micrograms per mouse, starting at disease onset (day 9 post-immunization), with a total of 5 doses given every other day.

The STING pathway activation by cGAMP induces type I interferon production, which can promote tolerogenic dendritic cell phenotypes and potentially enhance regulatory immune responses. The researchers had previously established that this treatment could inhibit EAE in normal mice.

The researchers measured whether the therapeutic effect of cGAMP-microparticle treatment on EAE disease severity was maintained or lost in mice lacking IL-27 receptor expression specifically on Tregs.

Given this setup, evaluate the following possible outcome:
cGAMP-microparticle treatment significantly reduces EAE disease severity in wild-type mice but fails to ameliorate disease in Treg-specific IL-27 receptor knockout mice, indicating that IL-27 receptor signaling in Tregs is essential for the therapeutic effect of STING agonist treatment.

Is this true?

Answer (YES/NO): YES